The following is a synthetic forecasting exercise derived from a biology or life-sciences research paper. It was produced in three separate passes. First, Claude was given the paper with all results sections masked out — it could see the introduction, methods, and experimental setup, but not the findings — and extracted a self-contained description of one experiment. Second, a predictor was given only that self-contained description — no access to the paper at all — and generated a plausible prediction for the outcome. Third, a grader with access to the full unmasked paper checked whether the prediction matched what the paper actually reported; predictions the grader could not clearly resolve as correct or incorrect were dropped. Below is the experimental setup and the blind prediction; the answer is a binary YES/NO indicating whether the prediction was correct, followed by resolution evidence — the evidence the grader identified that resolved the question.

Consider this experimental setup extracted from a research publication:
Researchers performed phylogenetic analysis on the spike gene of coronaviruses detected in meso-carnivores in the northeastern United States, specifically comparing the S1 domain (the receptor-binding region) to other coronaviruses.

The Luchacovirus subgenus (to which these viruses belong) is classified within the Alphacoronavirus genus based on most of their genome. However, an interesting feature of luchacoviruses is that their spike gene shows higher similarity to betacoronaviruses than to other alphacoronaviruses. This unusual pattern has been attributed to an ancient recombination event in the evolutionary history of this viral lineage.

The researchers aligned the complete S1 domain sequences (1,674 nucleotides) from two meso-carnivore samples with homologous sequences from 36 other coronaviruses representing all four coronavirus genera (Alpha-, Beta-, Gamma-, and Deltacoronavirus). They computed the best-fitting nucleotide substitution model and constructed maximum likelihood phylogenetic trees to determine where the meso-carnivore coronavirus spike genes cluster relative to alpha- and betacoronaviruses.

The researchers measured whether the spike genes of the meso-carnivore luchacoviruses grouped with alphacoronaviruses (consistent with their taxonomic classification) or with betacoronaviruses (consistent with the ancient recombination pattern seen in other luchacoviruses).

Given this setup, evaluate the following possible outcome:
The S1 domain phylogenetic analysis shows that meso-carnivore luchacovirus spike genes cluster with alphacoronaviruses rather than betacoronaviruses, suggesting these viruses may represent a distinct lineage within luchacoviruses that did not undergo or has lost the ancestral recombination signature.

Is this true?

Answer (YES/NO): NO